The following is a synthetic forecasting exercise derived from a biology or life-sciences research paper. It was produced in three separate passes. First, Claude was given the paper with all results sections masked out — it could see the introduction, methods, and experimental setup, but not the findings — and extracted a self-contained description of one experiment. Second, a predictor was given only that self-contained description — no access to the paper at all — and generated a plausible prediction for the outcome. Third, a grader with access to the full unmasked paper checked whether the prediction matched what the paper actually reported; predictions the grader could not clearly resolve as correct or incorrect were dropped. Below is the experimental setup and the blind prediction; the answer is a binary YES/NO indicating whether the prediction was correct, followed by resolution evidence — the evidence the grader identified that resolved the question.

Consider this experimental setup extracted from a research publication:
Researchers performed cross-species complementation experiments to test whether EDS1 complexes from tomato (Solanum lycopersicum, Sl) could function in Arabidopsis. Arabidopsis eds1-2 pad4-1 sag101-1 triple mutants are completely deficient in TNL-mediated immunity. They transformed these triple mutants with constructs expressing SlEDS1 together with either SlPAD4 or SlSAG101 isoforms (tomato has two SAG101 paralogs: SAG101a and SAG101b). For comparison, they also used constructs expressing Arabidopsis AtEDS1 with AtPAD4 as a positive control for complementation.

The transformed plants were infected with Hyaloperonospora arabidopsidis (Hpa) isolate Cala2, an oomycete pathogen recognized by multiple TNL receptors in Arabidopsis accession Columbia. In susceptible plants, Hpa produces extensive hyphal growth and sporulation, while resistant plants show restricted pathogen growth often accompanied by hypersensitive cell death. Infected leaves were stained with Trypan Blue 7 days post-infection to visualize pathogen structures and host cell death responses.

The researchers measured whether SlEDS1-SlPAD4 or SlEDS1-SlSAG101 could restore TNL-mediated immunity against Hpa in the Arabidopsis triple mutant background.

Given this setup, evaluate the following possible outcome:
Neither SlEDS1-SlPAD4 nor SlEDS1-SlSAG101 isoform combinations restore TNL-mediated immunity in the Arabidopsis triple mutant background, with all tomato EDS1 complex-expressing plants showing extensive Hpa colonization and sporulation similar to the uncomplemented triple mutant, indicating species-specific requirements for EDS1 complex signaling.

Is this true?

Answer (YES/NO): NO